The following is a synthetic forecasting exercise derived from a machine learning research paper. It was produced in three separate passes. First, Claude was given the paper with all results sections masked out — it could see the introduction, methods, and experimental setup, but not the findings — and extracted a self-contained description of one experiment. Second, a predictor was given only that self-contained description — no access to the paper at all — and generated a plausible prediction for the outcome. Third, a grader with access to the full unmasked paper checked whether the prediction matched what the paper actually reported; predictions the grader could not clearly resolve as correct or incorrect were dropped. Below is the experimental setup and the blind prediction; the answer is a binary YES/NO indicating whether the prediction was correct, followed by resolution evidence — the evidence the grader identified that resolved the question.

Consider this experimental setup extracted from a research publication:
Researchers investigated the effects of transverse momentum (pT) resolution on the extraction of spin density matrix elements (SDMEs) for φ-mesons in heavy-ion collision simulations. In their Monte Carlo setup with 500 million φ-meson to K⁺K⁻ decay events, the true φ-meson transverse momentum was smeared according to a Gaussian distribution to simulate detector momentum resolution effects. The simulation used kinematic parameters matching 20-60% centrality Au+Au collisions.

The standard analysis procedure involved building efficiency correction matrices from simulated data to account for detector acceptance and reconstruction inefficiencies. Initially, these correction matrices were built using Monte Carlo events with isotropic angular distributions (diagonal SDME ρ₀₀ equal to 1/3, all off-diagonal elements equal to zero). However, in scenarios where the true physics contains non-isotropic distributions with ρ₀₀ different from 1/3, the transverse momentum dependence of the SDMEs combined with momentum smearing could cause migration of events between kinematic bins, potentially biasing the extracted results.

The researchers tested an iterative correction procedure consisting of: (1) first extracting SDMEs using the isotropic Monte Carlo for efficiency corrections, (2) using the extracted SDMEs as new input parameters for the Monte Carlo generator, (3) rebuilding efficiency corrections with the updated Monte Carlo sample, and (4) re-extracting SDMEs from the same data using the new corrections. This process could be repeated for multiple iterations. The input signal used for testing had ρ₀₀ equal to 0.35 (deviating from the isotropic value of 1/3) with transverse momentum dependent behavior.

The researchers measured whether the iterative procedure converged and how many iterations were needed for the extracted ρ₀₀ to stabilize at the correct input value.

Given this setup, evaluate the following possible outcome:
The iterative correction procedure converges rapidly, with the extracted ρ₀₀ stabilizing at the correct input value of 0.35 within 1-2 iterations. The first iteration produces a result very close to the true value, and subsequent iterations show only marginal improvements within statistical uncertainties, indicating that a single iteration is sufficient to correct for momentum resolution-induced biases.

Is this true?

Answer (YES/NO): YES